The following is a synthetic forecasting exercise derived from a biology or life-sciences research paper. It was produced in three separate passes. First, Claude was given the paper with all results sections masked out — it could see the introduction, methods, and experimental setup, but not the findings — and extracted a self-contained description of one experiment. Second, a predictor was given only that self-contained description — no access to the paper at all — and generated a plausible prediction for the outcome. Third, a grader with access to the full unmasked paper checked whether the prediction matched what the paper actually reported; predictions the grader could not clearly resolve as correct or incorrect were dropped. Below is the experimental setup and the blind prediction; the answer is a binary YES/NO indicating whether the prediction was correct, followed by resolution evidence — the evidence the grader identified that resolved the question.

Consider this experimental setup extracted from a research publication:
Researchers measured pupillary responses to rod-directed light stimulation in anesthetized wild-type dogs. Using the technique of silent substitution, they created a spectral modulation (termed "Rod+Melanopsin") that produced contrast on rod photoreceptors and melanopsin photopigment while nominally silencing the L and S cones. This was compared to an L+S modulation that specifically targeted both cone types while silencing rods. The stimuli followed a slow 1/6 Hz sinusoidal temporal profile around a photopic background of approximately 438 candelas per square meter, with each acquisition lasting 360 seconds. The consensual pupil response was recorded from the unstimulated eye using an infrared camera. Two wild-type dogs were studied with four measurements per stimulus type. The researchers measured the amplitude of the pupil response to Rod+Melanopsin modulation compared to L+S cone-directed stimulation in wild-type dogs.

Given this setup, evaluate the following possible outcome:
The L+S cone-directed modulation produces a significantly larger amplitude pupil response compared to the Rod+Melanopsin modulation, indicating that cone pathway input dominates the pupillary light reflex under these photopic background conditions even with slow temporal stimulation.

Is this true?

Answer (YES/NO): YES